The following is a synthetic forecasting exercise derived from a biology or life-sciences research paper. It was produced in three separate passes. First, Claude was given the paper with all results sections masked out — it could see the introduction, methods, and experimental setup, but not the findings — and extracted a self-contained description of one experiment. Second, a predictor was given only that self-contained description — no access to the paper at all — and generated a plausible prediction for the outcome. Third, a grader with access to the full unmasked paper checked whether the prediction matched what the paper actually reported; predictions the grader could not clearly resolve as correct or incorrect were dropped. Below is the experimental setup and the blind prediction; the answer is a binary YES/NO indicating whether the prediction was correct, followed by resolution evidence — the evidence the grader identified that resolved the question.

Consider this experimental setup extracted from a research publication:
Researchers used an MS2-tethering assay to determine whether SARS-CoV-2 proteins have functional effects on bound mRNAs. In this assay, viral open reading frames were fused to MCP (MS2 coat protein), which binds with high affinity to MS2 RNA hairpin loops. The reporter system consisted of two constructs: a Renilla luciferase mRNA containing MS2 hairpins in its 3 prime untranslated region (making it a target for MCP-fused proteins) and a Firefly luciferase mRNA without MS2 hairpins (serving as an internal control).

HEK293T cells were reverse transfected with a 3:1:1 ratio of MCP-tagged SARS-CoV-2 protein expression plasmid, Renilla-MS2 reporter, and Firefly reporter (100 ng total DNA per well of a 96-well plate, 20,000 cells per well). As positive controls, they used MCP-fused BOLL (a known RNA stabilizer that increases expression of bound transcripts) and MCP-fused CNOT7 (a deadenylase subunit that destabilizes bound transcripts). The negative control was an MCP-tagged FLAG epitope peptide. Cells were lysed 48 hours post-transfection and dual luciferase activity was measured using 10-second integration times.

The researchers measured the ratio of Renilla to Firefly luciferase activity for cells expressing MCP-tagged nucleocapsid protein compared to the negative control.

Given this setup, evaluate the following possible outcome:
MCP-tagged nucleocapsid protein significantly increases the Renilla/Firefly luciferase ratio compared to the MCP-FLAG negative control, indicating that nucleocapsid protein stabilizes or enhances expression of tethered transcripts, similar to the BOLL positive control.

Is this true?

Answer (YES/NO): NO